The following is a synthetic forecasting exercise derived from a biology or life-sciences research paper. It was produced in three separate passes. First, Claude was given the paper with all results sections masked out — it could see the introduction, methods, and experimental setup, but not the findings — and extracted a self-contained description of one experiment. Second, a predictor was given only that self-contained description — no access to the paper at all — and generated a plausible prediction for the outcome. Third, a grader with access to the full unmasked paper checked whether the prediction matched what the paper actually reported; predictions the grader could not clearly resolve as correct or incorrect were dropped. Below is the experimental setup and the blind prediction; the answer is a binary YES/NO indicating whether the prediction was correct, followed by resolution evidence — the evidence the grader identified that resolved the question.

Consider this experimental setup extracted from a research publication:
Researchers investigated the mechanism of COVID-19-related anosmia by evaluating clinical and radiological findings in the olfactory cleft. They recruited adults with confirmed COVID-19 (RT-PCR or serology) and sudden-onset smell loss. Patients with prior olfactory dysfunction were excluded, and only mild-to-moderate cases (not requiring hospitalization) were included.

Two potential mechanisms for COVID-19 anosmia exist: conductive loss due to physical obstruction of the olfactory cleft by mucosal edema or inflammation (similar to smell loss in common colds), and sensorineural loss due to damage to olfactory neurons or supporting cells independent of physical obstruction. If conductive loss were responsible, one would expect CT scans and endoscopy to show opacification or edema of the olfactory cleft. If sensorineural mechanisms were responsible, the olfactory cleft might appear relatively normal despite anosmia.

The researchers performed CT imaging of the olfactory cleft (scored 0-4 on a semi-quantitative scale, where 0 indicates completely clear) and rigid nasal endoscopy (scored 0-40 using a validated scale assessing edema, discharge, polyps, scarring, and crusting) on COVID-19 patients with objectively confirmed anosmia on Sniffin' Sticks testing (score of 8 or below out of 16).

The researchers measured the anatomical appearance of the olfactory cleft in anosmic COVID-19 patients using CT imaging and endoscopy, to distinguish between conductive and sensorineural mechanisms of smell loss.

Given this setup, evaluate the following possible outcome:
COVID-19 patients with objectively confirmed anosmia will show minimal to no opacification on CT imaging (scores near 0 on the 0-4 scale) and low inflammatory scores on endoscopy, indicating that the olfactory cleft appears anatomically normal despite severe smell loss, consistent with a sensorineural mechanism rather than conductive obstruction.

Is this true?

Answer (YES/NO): YES